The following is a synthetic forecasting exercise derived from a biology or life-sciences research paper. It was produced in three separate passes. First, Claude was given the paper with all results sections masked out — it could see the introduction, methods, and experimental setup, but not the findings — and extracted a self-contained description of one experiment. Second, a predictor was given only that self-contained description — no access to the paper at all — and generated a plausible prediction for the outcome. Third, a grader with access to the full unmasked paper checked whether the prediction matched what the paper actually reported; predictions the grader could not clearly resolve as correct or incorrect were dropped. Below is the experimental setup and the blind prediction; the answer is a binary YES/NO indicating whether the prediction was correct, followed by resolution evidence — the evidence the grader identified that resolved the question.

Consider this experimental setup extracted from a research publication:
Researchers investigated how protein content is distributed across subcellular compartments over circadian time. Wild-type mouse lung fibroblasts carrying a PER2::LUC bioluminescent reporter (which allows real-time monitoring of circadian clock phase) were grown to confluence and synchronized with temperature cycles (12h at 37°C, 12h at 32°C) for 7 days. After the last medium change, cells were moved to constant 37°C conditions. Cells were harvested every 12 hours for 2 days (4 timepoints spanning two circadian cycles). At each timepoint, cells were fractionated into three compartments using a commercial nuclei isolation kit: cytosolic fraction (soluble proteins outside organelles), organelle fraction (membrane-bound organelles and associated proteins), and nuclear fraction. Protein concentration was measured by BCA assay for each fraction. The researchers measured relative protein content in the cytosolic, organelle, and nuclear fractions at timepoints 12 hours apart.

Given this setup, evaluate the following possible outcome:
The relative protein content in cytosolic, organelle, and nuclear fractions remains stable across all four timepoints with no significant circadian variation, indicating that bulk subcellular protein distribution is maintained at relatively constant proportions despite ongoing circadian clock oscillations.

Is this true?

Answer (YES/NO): NO